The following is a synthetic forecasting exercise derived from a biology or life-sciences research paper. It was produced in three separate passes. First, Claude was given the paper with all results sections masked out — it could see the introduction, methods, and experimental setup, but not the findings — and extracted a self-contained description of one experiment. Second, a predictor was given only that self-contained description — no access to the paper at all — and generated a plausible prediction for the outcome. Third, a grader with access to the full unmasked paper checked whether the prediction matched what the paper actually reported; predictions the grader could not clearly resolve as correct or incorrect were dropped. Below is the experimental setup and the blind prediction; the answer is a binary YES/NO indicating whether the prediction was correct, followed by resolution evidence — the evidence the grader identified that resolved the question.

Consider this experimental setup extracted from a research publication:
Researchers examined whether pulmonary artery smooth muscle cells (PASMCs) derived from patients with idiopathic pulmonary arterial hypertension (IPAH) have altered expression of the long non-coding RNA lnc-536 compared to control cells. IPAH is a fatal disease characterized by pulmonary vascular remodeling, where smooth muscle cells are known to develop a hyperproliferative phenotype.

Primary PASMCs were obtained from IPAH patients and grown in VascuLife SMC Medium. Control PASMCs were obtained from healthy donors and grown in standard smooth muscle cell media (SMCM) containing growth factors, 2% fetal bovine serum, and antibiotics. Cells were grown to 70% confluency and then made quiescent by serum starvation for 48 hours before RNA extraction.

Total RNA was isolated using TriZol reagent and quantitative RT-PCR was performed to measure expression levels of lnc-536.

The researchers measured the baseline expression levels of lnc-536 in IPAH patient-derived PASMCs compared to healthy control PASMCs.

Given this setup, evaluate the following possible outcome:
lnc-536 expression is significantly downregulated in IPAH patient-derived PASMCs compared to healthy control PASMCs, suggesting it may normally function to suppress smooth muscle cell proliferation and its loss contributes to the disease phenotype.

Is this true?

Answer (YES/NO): NO